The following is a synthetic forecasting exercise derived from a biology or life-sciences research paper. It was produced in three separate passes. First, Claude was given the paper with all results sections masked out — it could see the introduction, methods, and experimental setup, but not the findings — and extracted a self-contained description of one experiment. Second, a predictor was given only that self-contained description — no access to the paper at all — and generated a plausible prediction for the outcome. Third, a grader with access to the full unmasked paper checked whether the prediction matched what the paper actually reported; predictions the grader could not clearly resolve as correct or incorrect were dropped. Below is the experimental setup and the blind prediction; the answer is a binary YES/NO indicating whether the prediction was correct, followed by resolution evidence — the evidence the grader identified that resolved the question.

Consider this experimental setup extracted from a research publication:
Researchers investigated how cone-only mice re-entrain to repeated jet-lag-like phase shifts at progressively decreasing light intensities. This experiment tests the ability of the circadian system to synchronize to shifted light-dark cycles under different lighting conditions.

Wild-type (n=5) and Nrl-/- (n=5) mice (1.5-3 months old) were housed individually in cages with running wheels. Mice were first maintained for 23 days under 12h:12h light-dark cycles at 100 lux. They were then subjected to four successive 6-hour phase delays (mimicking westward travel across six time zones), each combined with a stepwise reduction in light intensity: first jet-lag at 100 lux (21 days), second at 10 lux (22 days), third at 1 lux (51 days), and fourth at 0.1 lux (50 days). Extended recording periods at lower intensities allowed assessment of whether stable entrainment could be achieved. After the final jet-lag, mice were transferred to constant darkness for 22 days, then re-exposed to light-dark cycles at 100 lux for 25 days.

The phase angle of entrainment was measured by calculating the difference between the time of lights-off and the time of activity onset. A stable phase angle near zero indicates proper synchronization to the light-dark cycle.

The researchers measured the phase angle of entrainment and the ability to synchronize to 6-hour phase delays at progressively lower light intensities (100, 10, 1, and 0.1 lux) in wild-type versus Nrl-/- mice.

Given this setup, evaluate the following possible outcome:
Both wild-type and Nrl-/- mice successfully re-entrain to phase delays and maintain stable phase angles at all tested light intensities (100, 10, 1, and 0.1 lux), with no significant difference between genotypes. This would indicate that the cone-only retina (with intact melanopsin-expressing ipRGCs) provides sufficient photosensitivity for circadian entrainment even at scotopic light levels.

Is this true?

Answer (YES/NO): NO